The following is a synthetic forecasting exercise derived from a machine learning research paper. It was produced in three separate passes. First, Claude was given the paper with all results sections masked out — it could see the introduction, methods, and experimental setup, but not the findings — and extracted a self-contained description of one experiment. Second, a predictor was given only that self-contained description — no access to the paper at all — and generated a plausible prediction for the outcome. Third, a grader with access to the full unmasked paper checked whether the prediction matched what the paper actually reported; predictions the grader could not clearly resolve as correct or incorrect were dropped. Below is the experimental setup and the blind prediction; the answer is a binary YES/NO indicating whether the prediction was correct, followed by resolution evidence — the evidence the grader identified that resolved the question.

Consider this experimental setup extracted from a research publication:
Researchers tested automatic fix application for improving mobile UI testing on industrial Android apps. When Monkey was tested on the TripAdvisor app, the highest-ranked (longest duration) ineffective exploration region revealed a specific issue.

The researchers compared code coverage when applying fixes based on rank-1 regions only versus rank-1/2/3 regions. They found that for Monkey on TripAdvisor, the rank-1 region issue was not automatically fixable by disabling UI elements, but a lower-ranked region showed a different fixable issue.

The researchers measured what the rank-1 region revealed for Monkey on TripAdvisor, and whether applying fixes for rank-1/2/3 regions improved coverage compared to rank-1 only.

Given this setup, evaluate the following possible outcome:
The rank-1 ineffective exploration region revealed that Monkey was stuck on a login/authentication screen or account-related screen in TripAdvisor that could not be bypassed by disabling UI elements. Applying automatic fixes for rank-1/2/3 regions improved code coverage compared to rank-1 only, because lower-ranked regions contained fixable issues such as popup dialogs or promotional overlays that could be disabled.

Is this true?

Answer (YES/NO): NO